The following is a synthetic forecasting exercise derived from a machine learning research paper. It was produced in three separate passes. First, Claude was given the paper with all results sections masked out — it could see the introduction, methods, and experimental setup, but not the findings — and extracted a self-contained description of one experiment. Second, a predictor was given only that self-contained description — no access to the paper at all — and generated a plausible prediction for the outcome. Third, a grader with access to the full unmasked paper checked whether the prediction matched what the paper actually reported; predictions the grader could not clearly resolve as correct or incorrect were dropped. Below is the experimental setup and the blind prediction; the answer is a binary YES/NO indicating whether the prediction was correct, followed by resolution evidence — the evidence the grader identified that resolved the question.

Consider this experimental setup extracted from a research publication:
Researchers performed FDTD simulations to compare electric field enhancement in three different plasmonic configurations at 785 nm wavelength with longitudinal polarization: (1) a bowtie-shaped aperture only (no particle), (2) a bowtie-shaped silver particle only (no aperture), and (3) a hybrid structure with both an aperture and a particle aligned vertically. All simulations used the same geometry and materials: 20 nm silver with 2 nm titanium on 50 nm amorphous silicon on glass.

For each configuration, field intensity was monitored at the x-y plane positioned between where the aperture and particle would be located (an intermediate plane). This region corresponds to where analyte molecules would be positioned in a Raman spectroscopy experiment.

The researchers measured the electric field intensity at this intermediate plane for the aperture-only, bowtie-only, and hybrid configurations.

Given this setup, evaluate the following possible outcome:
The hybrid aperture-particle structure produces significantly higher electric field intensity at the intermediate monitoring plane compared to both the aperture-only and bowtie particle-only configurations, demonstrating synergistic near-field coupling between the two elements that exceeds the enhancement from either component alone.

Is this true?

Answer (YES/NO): YES